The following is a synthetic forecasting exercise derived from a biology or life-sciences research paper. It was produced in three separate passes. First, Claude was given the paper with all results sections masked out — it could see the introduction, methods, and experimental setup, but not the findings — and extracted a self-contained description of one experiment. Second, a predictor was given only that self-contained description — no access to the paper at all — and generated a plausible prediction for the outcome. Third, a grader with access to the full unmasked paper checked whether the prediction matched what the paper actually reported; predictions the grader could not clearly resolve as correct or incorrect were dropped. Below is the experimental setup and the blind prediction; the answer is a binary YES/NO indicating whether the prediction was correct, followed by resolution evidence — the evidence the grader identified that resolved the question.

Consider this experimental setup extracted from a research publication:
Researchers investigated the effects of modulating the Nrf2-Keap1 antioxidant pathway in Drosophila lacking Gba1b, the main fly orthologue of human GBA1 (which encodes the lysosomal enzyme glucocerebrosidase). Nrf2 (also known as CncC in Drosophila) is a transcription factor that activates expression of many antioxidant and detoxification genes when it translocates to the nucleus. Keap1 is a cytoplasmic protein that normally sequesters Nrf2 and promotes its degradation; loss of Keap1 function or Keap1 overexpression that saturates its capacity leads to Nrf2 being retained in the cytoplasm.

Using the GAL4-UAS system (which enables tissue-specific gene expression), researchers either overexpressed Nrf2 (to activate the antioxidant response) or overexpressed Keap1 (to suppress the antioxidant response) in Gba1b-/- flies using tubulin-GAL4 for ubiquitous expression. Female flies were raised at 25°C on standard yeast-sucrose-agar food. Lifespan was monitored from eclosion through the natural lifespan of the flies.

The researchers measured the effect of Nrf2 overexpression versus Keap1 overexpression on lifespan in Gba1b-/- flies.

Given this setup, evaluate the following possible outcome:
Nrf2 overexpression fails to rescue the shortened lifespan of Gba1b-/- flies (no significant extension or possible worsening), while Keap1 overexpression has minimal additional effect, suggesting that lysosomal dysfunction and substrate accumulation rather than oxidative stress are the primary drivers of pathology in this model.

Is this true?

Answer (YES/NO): NO